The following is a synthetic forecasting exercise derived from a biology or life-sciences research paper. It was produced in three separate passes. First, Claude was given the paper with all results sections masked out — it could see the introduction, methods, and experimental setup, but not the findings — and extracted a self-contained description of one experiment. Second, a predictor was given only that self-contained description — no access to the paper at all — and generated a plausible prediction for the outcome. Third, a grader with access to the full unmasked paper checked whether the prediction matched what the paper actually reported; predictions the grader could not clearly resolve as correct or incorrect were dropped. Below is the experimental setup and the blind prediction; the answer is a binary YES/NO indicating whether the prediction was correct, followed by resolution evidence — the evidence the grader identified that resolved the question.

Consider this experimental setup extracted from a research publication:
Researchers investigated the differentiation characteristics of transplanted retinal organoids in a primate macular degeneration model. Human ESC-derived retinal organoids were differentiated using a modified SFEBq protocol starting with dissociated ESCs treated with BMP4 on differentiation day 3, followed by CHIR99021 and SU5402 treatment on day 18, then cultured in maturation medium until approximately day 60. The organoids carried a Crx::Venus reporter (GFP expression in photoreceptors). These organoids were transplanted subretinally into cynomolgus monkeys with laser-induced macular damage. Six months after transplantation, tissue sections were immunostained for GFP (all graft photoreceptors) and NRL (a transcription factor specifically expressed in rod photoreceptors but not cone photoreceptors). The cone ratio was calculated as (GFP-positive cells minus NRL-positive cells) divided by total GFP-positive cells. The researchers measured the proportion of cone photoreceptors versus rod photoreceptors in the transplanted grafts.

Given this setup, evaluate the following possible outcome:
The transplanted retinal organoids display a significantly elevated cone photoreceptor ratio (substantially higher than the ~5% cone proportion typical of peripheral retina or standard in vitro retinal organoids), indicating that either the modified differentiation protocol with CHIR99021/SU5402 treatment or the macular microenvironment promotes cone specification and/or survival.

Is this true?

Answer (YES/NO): YES